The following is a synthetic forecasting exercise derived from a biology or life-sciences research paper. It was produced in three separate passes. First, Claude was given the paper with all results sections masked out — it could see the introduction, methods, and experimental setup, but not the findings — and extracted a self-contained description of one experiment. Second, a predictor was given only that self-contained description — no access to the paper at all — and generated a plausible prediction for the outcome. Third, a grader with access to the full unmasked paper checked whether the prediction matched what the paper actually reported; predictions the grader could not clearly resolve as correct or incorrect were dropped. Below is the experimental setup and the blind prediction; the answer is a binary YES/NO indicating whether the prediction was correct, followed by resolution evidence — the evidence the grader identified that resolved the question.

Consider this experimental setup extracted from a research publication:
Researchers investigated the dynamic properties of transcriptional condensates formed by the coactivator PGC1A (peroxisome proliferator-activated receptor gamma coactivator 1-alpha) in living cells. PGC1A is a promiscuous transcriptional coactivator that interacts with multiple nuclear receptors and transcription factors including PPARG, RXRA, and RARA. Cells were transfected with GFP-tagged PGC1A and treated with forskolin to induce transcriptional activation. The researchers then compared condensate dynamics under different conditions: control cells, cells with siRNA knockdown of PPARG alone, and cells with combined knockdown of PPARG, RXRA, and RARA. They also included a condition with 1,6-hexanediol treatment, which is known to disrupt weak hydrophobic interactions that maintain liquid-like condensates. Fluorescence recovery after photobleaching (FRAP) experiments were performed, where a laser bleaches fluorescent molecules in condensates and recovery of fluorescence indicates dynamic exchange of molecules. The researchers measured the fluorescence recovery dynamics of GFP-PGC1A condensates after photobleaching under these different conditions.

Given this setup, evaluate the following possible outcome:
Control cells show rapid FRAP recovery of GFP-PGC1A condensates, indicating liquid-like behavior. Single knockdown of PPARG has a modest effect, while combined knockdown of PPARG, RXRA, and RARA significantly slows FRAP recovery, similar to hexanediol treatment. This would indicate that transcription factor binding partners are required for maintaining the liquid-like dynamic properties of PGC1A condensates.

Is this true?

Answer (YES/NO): NO